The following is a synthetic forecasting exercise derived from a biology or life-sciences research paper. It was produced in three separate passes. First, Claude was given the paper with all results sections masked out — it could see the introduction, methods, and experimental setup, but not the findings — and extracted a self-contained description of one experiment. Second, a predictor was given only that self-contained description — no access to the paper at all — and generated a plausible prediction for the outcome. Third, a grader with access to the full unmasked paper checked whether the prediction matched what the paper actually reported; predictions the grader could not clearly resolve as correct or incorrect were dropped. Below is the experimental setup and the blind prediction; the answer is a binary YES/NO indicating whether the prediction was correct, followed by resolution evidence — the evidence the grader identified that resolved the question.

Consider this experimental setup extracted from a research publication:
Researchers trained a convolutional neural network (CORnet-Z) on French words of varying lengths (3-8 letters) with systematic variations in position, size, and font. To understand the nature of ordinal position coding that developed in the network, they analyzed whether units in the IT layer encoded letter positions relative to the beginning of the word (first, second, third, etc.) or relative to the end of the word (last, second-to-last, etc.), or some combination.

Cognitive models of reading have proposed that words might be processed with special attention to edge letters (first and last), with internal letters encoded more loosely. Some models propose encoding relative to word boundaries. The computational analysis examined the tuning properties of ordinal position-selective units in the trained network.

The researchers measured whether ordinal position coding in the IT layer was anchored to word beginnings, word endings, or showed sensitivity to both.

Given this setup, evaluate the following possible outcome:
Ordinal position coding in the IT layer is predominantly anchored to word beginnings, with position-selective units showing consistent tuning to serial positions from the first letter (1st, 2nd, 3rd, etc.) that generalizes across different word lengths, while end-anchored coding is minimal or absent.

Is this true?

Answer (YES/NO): NO